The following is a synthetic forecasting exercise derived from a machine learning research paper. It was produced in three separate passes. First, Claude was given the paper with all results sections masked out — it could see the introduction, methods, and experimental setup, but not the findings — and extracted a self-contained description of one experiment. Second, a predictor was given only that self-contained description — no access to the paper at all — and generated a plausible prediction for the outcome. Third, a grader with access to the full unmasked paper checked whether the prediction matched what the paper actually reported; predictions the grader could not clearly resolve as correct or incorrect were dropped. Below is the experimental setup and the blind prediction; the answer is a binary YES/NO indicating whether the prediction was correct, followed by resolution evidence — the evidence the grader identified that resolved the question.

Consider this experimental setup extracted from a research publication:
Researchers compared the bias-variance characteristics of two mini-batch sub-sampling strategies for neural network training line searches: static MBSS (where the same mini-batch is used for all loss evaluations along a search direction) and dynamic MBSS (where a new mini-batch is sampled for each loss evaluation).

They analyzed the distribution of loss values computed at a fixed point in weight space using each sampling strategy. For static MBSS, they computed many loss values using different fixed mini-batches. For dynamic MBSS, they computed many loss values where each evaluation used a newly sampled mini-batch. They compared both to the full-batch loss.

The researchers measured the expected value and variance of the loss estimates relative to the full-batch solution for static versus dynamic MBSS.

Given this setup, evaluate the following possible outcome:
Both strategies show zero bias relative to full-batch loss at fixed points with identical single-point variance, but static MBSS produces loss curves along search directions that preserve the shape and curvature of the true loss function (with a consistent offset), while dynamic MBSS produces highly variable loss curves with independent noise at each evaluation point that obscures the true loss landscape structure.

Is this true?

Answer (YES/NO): NO